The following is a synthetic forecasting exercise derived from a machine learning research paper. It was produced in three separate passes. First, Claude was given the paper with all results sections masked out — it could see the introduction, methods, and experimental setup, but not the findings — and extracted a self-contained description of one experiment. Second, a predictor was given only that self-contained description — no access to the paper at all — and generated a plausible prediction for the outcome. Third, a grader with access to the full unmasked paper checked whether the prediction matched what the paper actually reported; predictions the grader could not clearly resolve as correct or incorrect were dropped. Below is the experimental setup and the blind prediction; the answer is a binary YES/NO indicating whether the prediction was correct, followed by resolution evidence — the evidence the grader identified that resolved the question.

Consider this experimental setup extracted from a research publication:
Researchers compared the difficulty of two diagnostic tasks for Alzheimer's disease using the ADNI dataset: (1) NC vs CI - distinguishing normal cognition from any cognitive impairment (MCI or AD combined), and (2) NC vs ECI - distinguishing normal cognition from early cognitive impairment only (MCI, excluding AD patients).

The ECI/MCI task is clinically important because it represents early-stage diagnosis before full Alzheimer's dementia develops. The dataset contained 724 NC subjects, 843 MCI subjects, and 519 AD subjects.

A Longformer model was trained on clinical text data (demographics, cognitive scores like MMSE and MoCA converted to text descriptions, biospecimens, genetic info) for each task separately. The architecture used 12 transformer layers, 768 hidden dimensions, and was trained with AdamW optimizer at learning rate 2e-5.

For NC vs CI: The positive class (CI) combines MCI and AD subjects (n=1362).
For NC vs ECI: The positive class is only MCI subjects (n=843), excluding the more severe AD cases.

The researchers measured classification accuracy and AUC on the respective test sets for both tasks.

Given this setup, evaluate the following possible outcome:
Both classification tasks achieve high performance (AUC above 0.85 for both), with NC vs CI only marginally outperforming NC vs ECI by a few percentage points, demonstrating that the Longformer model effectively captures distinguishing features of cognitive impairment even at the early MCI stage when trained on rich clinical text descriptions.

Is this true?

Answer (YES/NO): YES